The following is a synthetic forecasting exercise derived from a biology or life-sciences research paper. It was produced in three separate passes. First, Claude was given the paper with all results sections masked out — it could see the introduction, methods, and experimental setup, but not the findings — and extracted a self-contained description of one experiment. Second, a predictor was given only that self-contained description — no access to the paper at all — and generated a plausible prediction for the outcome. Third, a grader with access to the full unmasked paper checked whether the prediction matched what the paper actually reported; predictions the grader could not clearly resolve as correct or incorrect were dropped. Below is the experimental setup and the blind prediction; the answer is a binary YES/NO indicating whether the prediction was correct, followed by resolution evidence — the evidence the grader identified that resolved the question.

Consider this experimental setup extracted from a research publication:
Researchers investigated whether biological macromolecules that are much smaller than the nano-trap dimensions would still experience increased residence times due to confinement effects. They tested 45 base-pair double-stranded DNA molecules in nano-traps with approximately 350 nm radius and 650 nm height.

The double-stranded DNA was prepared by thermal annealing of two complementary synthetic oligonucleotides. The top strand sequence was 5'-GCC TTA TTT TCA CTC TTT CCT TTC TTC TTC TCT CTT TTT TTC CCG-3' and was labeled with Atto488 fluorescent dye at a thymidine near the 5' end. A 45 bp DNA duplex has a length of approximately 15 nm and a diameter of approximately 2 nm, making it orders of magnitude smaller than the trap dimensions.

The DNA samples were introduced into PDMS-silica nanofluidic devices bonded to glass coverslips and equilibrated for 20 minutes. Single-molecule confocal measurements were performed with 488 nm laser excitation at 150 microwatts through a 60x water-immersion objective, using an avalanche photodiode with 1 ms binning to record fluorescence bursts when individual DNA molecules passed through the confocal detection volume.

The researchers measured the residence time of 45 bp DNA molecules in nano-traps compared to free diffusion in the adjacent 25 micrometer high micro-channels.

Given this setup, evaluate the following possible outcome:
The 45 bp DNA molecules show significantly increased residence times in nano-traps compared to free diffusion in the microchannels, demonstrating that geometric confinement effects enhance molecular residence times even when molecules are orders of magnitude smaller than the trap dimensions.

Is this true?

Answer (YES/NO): YES